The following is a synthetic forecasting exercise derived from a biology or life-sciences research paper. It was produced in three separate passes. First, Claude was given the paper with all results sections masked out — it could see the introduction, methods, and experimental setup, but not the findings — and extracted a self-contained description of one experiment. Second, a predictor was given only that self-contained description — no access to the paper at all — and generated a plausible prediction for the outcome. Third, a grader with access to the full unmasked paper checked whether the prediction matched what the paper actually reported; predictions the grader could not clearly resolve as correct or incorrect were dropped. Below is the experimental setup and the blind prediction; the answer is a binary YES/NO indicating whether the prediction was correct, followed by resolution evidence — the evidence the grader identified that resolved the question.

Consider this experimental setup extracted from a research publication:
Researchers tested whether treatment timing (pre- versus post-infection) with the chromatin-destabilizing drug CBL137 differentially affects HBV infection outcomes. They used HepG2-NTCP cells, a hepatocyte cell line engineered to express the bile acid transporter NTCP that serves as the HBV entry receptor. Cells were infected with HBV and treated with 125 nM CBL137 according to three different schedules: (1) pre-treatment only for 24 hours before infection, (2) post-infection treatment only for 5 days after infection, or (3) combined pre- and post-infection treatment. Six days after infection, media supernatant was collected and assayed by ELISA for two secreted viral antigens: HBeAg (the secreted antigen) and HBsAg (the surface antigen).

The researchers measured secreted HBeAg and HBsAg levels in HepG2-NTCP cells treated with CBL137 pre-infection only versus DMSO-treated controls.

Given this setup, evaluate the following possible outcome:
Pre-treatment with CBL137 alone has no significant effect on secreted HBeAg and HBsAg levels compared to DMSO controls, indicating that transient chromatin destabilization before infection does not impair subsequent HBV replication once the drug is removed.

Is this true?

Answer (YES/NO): YES